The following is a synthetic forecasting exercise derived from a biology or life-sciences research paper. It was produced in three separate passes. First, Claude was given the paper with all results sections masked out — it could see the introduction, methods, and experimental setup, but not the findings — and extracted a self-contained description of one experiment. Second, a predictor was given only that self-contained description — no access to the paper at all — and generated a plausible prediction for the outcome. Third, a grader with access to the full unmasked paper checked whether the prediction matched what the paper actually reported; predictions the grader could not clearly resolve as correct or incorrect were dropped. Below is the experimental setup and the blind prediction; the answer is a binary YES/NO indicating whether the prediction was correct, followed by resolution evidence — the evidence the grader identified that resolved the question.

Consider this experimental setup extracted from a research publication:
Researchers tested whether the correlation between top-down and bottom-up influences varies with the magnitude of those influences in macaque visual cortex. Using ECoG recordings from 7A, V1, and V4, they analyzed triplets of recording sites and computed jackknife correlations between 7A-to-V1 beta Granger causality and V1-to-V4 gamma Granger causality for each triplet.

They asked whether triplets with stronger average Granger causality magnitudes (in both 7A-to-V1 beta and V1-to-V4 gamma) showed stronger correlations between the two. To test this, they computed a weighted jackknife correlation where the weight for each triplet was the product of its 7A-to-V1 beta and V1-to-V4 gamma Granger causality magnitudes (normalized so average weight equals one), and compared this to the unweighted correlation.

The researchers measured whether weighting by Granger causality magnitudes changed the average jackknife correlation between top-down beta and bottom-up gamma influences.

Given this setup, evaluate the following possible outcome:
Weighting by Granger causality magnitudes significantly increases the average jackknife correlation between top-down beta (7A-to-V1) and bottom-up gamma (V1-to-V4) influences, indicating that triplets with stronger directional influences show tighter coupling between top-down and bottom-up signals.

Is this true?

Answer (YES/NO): YES